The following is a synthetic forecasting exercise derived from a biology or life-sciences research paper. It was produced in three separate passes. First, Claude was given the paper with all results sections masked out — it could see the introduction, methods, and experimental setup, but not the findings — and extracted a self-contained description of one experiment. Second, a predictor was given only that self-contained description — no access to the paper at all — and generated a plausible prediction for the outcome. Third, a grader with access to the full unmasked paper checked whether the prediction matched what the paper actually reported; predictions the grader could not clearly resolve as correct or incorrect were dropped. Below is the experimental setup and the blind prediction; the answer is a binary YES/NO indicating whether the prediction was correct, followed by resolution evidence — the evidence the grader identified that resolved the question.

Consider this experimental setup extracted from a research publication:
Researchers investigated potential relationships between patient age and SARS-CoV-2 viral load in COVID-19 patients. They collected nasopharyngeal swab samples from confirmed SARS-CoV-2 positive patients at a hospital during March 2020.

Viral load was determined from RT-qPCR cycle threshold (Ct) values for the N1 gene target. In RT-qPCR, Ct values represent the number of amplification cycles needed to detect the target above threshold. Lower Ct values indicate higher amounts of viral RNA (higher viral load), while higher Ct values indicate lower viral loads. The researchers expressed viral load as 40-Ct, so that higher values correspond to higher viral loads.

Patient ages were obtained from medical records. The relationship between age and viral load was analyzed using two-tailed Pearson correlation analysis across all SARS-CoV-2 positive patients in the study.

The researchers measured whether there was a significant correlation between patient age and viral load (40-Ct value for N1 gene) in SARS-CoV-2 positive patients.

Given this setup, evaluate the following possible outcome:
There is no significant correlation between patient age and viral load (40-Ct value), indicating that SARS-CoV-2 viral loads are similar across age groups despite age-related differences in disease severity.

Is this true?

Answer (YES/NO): YES